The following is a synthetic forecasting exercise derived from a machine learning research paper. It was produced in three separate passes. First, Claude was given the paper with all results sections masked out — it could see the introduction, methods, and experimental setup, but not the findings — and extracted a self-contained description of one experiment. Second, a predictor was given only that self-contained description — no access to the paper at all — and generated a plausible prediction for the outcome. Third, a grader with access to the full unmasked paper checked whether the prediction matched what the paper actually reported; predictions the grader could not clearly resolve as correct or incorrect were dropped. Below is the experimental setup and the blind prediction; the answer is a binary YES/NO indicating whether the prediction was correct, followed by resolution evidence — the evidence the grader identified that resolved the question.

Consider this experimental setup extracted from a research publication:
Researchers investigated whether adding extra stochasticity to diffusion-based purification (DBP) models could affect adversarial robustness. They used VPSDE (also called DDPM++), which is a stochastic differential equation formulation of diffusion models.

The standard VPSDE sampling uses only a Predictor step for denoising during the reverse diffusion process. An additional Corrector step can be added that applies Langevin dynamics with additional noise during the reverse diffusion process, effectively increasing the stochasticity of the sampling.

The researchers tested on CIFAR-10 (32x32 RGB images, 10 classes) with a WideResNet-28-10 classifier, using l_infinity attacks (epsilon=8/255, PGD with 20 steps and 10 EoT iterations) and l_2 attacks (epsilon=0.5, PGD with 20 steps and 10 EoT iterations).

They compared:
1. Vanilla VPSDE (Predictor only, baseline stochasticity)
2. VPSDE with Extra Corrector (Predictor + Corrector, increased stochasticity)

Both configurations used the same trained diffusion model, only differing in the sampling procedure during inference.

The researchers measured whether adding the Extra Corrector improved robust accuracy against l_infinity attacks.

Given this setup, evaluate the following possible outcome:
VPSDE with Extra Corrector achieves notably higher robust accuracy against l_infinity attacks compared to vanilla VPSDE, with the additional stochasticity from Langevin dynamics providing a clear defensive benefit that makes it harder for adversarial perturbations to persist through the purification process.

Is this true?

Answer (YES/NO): YES